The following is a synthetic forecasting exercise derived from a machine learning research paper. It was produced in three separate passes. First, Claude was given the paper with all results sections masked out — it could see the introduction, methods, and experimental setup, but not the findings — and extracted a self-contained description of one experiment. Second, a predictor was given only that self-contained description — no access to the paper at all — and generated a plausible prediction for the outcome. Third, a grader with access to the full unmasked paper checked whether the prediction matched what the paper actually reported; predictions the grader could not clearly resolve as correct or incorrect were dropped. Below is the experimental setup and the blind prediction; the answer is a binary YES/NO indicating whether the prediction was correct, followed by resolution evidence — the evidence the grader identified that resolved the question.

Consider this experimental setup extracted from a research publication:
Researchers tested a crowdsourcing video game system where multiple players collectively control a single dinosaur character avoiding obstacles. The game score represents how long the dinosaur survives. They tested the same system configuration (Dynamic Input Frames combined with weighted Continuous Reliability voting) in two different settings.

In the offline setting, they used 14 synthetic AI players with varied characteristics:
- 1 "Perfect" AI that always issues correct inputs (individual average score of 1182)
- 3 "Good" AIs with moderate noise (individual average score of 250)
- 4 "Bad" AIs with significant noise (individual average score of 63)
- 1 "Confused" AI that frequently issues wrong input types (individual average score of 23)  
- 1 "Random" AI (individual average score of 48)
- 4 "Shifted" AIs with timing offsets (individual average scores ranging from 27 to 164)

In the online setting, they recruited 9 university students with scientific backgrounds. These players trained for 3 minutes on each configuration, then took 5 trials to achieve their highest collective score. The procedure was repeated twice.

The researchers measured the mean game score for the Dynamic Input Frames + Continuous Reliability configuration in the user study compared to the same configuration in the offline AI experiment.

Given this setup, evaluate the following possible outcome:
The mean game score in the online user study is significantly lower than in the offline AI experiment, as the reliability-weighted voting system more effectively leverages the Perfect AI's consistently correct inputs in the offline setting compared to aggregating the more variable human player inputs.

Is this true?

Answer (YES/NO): YES